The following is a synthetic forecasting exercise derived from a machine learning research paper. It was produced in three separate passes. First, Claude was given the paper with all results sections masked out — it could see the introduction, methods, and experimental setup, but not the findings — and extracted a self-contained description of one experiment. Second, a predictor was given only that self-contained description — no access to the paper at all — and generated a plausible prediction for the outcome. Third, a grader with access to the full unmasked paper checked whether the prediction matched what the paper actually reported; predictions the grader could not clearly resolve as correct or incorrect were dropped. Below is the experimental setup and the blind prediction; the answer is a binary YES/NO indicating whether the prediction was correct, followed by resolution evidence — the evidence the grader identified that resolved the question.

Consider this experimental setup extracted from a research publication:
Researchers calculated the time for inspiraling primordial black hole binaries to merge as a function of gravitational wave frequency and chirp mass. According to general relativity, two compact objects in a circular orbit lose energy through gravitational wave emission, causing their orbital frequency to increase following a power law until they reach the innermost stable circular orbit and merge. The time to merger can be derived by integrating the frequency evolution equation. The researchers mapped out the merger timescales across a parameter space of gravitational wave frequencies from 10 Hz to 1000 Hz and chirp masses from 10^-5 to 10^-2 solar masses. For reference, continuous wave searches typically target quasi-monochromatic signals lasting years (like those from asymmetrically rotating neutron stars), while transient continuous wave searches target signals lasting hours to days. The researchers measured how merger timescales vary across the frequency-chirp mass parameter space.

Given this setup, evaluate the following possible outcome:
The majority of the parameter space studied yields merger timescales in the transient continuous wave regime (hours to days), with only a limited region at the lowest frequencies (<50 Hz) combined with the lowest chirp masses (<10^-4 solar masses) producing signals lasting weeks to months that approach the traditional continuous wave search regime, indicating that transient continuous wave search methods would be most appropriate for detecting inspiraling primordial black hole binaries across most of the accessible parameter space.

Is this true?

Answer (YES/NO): NO